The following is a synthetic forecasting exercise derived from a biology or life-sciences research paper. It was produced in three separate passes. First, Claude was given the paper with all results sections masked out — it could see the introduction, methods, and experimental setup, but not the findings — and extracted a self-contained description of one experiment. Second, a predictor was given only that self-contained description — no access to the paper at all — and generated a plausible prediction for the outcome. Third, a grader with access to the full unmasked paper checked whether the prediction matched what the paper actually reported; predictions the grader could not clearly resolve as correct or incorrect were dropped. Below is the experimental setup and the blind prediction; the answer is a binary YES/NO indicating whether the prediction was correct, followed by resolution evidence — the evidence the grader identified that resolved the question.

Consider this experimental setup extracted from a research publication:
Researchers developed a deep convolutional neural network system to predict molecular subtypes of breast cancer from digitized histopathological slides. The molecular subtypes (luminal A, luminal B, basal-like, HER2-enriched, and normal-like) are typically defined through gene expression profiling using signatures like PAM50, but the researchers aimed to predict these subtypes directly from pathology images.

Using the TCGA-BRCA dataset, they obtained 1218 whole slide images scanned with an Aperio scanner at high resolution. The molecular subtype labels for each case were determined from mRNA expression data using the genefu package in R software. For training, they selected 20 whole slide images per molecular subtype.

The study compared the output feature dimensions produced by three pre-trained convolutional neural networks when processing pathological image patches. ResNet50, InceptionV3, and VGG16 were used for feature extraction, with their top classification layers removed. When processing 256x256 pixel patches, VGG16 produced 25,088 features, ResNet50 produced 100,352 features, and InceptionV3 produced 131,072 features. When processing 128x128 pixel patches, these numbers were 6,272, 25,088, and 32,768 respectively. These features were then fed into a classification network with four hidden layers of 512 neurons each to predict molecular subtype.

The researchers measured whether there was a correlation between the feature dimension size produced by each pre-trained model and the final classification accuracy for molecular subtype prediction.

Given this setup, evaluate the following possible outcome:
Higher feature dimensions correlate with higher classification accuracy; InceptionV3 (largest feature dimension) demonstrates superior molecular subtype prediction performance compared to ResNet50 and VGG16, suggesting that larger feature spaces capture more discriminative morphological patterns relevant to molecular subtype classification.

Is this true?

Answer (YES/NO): NO